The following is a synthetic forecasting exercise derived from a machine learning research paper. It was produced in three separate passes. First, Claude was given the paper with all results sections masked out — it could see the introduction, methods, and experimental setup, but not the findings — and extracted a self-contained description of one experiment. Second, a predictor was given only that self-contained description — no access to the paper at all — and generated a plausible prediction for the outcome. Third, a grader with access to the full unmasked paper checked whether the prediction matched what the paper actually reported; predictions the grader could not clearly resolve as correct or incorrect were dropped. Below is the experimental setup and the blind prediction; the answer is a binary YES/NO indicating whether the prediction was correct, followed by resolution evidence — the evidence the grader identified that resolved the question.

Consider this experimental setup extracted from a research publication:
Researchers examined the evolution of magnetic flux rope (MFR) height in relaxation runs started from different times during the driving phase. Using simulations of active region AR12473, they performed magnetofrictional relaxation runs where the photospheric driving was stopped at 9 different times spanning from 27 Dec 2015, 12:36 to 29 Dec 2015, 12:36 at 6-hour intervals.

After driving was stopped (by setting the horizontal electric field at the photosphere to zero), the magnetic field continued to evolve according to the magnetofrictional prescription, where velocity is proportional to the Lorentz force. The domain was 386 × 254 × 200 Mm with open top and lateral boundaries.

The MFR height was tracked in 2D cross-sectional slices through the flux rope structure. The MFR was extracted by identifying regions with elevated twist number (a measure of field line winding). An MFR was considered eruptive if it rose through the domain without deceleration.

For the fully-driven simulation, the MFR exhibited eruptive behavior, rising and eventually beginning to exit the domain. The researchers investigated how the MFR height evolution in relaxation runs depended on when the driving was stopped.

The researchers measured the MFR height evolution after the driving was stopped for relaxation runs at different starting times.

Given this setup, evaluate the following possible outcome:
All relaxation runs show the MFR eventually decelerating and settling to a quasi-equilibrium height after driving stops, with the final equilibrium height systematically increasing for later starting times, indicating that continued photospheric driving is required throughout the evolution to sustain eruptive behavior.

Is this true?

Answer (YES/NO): NO